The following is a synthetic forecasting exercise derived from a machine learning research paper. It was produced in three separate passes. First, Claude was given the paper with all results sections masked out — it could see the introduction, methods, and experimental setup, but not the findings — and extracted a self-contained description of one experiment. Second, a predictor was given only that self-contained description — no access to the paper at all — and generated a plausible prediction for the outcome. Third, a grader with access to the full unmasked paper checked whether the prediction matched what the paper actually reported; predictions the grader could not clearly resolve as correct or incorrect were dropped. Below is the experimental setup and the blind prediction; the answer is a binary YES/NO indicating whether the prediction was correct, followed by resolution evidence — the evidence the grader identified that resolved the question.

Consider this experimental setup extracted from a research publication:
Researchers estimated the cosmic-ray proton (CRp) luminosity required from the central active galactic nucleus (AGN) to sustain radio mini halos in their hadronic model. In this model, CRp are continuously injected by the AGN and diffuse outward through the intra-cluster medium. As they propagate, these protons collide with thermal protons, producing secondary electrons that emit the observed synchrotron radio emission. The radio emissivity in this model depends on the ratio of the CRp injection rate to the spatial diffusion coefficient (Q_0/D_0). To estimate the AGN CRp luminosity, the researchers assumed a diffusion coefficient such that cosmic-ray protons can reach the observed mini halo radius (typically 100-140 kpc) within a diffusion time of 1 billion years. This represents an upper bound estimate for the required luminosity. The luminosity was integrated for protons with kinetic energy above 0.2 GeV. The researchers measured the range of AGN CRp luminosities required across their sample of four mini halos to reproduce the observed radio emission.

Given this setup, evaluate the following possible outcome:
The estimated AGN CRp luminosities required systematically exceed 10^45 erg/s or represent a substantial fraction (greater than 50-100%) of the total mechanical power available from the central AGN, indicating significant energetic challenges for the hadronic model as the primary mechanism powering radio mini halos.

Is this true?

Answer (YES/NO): NO